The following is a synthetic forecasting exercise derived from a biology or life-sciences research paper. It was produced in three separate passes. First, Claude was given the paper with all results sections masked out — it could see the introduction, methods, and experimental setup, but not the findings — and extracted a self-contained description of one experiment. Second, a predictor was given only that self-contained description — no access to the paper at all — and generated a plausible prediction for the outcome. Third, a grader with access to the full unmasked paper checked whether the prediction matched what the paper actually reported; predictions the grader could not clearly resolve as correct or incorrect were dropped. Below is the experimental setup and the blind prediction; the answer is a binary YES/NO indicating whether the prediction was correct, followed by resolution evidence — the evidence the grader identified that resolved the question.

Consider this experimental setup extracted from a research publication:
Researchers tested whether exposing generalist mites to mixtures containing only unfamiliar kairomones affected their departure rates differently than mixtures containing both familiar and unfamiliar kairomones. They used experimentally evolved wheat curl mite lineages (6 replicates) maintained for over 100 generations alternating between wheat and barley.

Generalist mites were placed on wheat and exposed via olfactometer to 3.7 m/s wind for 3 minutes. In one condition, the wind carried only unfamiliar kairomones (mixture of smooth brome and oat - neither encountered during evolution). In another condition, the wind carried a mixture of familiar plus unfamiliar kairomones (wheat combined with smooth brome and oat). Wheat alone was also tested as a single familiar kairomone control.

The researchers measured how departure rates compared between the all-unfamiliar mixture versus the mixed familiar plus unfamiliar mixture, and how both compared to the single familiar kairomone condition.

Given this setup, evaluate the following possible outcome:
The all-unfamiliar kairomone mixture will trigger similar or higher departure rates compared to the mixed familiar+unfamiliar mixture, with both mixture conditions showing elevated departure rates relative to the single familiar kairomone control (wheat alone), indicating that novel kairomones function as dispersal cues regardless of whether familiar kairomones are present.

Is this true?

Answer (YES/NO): NO